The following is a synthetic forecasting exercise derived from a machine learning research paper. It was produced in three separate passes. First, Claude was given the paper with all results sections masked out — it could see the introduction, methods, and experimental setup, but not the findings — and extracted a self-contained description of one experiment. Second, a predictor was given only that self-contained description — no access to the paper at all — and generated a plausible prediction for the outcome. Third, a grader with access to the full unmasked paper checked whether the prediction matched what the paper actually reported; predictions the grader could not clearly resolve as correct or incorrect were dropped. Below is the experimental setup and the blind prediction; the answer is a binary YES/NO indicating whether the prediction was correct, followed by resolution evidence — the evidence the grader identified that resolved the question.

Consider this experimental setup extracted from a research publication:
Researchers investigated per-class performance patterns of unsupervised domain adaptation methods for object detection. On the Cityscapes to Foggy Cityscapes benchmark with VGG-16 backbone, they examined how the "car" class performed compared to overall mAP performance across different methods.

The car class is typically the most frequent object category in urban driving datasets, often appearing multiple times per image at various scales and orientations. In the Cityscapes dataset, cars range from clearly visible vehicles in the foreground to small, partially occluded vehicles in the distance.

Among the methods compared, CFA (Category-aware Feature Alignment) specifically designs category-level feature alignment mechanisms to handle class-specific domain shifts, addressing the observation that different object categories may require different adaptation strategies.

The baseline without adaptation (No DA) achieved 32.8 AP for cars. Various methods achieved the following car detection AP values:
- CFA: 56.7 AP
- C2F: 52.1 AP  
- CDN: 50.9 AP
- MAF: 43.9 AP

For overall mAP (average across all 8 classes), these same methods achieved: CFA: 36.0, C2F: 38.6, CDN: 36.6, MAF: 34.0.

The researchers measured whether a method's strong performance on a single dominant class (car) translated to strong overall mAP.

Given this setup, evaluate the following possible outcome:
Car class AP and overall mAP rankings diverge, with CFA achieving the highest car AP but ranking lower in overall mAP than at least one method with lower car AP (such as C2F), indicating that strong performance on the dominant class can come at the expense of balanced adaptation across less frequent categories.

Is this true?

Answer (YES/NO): YES